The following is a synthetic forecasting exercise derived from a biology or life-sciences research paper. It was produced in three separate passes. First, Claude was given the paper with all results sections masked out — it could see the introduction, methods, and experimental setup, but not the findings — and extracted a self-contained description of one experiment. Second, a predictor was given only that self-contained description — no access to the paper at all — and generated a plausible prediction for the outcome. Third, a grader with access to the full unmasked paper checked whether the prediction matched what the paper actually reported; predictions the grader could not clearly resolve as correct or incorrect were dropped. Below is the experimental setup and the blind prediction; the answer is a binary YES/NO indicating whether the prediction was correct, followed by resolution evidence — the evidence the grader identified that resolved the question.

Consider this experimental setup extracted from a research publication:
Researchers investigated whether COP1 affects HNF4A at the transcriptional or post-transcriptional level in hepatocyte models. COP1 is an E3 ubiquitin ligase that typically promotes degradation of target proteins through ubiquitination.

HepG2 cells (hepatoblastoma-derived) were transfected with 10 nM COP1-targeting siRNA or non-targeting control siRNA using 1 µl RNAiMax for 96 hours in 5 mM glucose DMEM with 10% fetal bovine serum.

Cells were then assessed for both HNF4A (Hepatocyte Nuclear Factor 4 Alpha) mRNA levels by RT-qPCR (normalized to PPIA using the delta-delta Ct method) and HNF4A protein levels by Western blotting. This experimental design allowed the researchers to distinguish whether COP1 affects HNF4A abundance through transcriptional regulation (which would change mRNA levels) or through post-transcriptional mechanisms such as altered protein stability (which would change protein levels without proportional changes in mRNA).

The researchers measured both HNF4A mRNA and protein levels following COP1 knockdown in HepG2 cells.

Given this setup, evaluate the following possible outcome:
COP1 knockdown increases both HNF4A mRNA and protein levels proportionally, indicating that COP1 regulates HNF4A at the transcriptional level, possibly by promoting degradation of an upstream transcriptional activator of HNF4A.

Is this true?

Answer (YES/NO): NO